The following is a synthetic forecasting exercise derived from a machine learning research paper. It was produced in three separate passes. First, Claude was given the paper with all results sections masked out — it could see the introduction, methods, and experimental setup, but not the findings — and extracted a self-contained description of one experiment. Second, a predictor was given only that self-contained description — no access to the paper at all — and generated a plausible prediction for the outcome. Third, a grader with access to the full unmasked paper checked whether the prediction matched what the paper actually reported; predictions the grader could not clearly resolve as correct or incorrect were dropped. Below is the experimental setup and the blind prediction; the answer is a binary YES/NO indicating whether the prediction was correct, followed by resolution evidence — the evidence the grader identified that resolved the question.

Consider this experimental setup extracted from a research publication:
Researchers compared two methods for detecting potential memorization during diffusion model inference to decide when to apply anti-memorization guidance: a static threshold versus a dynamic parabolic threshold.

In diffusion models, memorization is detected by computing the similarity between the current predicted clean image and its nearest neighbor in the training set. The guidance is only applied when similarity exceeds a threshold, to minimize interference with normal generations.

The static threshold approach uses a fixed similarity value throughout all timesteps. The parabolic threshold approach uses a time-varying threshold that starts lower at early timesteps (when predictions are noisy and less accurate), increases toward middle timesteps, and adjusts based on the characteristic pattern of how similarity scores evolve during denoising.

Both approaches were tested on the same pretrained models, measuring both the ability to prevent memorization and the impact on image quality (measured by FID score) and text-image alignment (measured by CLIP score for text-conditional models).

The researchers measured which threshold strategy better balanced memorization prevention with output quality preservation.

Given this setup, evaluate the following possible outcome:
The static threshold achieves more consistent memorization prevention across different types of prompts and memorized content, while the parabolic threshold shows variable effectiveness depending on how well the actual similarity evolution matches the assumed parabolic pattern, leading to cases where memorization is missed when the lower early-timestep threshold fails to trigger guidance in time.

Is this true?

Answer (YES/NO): NO